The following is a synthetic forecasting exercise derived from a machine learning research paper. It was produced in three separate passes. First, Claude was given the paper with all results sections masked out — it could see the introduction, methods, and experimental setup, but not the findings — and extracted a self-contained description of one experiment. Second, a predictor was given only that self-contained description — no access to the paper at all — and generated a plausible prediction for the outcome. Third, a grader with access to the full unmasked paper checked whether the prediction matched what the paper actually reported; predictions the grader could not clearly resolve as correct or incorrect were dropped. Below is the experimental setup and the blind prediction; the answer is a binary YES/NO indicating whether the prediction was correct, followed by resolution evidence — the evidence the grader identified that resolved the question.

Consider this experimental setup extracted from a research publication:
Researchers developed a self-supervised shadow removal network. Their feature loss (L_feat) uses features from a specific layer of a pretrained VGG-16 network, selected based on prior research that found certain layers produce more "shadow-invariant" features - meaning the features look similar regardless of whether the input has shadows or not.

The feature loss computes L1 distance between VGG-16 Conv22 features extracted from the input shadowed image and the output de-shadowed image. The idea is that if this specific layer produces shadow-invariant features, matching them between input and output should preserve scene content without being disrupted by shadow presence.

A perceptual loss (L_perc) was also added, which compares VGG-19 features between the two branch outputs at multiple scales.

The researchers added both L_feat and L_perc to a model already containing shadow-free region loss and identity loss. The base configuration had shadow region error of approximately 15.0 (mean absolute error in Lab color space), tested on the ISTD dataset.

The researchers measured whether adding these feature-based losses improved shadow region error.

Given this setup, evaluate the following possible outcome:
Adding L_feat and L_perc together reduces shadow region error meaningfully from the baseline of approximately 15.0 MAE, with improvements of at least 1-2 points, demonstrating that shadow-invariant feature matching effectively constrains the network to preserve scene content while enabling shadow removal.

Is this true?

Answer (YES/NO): NO